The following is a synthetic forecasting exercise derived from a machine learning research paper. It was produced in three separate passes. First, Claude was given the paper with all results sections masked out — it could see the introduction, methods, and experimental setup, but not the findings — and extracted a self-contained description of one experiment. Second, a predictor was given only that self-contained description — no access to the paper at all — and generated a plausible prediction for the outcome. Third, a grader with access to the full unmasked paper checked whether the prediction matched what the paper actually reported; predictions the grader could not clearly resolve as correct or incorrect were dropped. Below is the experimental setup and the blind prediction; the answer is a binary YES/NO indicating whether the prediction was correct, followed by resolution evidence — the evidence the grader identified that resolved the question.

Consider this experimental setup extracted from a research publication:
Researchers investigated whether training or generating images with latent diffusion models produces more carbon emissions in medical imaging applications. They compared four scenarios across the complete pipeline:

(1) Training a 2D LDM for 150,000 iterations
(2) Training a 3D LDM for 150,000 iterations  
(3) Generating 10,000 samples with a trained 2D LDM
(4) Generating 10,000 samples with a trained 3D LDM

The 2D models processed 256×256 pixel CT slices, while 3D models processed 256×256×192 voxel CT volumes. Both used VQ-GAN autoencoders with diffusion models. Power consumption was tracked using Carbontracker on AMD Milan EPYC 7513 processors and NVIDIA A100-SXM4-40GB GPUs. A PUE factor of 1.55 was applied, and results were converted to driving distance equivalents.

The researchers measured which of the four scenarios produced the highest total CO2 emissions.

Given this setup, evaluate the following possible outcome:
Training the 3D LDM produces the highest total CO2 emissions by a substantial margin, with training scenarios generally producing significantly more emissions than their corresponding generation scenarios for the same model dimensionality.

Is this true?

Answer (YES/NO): NO